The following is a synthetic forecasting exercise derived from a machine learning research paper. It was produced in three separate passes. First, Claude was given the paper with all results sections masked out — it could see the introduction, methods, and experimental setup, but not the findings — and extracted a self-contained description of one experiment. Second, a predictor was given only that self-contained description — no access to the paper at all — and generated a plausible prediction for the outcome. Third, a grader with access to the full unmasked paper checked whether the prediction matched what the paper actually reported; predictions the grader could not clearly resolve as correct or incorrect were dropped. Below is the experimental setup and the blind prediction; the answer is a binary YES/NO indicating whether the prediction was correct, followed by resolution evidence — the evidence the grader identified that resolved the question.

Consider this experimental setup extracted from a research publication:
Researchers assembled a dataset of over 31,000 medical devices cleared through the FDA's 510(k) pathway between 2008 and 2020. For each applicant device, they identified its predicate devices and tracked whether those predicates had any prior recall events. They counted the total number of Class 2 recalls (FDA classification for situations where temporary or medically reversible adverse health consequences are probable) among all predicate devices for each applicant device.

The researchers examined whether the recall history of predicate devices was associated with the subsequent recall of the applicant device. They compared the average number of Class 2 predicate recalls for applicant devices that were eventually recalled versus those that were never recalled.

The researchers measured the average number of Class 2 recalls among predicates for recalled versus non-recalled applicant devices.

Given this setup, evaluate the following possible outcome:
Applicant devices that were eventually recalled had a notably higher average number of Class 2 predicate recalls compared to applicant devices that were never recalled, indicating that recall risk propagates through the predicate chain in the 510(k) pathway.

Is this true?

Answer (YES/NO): YES